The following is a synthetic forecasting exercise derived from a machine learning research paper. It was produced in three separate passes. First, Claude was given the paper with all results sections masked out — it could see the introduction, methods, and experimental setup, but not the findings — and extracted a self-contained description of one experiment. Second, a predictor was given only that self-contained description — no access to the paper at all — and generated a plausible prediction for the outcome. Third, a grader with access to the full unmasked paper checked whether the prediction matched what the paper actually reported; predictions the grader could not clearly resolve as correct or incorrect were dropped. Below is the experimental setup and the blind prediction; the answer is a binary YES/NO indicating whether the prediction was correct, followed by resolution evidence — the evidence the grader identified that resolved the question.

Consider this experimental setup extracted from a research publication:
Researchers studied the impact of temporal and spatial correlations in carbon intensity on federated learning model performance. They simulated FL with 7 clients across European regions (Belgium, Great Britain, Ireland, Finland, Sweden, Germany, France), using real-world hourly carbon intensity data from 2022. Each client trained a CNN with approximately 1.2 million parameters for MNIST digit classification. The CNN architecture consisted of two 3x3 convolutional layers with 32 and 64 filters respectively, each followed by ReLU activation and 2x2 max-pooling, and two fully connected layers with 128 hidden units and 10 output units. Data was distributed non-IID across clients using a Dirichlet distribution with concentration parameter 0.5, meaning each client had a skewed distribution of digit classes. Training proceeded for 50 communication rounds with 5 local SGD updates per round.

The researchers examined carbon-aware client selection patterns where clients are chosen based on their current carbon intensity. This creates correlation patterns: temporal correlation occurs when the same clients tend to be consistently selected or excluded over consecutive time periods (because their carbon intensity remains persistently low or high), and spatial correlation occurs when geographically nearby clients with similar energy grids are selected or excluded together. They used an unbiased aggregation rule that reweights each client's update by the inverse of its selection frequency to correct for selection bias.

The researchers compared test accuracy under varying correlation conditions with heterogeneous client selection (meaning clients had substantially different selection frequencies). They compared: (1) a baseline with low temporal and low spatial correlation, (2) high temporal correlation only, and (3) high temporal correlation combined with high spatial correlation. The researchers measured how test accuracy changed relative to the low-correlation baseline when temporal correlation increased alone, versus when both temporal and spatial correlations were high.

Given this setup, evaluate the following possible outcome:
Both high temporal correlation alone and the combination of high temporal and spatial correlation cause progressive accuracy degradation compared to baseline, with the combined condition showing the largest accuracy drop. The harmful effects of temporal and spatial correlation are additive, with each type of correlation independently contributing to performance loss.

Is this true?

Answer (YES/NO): YES